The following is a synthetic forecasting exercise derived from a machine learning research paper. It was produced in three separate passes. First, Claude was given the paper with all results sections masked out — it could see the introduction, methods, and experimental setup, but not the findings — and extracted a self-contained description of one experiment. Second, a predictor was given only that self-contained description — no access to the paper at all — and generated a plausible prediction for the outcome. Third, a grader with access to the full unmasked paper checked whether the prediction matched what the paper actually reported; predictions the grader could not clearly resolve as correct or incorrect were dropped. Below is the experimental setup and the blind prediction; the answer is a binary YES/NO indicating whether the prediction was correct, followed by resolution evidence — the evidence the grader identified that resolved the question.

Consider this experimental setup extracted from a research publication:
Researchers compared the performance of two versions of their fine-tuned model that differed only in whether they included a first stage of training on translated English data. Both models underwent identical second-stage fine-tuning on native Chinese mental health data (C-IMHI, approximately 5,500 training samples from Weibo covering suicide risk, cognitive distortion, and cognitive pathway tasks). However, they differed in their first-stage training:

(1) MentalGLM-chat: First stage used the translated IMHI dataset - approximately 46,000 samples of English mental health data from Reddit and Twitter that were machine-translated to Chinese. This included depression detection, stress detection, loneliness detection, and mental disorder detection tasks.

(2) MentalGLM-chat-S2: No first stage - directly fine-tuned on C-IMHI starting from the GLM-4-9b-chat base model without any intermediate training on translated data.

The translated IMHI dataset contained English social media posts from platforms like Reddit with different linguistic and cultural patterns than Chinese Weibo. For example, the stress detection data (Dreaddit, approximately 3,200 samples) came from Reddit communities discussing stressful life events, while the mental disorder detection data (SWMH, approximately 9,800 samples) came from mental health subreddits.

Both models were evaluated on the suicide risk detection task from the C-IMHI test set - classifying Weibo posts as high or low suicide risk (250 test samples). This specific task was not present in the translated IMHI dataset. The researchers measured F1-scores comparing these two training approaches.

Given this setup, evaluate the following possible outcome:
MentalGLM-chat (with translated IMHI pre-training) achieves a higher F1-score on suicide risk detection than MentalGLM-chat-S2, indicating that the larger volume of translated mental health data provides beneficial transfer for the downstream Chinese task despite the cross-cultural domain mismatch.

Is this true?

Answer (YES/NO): YES